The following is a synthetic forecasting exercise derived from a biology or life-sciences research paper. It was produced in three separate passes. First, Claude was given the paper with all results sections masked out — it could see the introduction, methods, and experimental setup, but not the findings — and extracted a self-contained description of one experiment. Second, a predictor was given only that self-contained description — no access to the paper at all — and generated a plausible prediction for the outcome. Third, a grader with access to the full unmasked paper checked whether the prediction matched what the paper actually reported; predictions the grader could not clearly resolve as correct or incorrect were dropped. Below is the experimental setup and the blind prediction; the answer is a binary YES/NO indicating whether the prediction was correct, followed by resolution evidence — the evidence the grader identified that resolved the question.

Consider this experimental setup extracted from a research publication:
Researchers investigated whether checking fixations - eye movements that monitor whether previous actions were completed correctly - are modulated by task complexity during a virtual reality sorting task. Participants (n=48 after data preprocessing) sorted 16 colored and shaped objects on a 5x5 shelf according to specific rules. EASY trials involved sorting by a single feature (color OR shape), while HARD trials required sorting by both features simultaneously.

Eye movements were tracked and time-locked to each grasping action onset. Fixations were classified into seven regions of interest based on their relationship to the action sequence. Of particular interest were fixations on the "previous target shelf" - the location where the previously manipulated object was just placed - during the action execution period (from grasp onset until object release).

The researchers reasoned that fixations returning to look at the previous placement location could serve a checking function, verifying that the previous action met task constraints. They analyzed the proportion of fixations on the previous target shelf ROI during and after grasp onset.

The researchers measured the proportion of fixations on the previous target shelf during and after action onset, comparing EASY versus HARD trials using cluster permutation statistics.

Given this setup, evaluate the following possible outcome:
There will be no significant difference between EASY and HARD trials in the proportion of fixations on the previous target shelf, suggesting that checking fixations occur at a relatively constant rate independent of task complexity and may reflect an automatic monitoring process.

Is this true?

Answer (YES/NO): NO